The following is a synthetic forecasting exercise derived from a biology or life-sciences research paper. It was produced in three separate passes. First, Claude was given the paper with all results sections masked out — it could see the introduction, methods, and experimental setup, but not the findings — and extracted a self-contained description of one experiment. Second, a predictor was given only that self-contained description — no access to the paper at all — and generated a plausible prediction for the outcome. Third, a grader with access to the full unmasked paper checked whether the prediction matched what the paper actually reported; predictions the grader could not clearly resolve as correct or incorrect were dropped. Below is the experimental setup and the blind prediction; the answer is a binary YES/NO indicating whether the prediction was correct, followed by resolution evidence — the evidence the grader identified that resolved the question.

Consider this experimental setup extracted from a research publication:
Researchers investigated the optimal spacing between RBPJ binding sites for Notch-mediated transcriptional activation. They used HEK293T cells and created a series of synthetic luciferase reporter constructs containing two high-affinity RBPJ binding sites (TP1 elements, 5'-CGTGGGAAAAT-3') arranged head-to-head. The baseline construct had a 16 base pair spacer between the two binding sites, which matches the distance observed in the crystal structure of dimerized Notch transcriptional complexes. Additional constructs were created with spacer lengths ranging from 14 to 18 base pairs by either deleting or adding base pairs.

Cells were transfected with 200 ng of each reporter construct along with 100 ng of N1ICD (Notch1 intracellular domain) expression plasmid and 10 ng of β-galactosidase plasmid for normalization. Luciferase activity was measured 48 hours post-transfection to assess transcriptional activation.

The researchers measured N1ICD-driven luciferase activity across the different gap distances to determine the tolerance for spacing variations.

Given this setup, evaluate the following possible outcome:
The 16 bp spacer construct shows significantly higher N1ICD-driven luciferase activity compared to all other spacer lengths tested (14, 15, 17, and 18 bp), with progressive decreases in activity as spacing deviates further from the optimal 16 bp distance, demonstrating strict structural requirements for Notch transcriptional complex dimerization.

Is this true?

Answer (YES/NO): YES